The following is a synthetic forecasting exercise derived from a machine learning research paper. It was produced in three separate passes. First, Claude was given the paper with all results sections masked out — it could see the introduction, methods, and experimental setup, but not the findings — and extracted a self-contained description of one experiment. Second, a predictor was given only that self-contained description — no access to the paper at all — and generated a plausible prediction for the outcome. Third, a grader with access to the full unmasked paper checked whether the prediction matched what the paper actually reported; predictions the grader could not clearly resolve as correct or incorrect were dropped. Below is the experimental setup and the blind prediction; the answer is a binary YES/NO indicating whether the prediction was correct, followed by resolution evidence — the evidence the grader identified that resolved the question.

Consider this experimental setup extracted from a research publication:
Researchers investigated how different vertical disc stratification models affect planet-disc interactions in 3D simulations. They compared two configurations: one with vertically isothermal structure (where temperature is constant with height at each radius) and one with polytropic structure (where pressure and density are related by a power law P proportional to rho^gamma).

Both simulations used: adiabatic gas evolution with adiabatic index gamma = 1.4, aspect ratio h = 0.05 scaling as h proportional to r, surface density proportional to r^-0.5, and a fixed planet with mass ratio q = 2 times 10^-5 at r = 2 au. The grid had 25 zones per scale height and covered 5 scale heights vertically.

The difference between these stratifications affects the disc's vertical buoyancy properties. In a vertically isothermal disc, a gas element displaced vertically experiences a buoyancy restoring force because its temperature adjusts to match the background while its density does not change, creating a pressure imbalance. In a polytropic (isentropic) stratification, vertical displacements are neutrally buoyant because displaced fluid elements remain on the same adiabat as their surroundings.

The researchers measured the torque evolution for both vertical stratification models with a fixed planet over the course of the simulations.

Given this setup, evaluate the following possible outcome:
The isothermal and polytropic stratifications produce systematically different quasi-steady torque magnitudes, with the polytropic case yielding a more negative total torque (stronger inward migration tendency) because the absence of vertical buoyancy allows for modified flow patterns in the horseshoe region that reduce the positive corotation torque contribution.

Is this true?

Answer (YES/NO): NO